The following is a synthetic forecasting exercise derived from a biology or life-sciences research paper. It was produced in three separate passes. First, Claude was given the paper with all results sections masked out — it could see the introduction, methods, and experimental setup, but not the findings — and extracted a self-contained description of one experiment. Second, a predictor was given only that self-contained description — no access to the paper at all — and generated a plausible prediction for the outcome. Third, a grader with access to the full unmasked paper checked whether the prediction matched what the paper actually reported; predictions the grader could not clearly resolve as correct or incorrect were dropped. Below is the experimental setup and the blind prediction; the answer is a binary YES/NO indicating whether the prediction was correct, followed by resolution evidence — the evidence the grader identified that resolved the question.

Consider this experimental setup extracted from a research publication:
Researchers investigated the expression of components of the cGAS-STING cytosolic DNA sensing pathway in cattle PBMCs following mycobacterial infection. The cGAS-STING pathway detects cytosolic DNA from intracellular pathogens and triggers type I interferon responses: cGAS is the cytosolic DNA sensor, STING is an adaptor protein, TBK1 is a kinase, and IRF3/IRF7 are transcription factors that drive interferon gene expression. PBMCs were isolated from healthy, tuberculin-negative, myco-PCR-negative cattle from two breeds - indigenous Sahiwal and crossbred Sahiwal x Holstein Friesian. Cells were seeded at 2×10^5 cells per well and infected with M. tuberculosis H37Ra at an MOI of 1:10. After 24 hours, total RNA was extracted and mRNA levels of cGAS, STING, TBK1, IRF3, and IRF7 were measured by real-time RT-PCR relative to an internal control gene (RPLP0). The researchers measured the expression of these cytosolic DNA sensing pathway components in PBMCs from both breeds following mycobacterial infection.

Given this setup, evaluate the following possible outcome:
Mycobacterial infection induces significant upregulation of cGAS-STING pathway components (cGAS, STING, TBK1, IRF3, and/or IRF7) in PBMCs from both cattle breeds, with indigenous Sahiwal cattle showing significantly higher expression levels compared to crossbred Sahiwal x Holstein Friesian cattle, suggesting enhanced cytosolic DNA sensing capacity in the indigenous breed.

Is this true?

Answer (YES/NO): NO